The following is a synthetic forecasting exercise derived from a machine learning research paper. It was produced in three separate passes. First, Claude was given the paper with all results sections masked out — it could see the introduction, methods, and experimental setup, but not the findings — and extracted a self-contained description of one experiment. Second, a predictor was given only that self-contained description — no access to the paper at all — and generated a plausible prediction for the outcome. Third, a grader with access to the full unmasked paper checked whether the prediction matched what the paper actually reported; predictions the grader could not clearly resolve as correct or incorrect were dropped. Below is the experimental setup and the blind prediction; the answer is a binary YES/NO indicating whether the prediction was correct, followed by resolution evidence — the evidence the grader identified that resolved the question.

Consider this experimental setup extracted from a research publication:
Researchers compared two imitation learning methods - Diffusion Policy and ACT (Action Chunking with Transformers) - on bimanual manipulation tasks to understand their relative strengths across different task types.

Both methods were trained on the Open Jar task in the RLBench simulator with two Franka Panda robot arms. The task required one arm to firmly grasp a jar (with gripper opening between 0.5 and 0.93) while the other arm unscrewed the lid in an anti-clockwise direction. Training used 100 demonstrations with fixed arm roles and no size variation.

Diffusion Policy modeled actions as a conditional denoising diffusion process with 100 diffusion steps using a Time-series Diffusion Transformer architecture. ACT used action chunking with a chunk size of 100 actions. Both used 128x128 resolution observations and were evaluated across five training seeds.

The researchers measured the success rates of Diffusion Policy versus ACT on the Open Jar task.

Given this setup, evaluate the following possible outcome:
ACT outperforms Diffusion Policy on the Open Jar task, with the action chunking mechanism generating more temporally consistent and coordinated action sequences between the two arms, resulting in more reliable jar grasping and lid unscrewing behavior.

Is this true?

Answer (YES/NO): YES